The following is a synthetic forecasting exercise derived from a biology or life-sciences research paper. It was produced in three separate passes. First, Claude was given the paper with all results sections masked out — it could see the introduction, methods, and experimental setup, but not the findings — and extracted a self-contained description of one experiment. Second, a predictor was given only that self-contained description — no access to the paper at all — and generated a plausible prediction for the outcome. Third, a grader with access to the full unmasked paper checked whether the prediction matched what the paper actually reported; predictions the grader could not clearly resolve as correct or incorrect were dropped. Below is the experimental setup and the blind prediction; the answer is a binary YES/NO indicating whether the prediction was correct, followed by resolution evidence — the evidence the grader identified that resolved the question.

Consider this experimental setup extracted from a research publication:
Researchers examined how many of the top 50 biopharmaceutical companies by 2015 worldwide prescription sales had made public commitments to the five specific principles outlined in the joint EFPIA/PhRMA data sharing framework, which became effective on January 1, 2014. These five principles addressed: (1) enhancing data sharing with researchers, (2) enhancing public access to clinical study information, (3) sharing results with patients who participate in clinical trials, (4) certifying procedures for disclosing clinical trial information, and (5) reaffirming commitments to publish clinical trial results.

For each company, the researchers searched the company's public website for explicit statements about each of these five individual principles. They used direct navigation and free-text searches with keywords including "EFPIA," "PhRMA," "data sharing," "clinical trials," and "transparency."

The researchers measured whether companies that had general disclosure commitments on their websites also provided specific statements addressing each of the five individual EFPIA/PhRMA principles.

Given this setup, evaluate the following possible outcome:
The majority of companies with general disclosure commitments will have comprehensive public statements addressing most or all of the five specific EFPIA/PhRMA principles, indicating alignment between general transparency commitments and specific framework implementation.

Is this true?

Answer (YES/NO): YES